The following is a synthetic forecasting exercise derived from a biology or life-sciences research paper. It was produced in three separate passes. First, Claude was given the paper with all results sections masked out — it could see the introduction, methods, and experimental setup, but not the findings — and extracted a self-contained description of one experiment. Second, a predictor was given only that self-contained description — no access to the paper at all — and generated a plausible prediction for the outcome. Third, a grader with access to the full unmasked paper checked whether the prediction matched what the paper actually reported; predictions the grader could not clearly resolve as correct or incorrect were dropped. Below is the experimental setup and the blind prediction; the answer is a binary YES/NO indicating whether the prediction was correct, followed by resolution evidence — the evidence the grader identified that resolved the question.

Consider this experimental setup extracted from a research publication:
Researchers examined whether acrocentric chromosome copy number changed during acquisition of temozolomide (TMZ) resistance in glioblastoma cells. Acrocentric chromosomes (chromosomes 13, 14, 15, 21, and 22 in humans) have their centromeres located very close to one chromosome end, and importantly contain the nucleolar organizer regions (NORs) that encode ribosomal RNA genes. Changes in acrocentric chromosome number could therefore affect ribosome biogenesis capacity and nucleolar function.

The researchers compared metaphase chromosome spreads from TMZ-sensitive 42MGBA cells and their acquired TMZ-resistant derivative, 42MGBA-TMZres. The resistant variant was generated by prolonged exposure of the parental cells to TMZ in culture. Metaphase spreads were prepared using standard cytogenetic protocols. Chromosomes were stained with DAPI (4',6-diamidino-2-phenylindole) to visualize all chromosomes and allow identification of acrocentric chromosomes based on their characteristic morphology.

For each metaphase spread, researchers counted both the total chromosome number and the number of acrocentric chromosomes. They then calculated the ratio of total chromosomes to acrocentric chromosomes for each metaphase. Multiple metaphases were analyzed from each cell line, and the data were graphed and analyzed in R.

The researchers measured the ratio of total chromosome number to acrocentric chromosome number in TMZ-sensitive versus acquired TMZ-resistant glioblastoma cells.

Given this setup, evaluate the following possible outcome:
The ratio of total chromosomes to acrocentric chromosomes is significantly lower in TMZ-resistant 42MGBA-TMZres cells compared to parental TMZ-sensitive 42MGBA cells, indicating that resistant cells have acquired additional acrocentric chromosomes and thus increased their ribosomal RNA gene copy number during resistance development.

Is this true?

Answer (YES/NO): YES